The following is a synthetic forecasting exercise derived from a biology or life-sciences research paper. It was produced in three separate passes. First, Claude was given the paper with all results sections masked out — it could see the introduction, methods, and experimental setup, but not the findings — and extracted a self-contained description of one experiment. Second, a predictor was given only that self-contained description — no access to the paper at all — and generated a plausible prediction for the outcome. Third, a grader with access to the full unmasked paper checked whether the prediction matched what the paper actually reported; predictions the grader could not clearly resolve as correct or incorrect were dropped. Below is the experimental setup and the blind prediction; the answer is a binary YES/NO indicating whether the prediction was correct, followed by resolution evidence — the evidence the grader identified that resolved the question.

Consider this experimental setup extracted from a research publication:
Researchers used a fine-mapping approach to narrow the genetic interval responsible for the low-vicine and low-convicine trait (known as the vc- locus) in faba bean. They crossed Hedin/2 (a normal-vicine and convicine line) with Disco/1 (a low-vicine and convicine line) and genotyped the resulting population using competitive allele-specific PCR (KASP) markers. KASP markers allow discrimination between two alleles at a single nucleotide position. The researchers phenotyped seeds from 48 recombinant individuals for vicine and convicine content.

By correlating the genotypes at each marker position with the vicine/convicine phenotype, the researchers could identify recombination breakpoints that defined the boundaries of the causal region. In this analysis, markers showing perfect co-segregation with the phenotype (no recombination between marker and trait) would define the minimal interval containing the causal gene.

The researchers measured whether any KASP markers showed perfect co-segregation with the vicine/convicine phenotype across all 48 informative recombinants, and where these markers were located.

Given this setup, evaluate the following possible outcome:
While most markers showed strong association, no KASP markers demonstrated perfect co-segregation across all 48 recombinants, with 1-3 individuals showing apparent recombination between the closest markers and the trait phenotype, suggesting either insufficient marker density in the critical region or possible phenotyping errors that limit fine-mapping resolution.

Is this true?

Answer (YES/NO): NO